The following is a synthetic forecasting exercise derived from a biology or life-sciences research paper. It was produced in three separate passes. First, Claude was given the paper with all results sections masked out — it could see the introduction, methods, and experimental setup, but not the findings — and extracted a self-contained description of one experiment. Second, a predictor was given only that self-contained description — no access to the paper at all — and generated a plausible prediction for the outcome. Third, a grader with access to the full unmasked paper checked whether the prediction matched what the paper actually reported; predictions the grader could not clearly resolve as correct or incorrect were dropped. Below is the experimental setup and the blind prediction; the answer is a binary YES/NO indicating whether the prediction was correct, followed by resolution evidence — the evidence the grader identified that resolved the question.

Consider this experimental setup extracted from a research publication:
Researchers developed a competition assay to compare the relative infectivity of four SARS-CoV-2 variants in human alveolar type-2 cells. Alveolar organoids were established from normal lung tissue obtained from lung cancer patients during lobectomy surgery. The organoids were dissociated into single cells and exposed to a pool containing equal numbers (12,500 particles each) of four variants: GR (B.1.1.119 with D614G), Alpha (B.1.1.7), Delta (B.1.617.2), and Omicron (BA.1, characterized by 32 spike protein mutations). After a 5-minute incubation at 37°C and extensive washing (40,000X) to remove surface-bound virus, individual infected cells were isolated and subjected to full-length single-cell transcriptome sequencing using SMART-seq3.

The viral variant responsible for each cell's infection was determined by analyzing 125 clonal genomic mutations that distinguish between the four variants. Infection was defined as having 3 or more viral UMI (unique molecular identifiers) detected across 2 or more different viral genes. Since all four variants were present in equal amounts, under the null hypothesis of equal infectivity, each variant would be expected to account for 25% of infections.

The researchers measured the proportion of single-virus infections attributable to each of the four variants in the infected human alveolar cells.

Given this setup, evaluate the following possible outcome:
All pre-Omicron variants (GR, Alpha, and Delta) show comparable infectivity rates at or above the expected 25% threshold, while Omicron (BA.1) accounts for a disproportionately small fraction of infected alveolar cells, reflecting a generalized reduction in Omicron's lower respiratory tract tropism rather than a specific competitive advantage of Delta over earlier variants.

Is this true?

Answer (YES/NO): NO